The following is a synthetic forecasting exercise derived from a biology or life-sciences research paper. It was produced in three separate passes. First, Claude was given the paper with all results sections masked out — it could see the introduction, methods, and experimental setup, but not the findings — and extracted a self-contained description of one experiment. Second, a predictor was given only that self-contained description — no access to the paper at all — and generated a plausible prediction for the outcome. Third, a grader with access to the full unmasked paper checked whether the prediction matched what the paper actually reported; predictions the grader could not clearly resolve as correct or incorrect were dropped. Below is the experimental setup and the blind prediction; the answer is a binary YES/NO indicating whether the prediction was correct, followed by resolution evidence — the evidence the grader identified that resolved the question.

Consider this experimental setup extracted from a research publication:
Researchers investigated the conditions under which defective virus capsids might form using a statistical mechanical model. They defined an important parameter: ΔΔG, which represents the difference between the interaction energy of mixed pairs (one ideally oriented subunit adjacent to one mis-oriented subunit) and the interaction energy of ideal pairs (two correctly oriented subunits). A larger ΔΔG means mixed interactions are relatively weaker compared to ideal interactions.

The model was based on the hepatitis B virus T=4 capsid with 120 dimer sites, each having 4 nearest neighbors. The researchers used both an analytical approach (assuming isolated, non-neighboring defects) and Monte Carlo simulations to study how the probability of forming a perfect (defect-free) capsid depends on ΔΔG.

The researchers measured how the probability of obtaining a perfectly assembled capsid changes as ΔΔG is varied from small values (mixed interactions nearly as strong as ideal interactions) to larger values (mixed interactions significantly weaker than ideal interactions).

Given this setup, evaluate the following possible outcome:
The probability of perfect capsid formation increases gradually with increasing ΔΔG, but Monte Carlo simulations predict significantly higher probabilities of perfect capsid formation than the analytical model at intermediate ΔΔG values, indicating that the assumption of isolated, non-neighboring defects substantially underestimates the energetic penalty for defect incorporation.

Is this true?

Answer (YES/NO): NO